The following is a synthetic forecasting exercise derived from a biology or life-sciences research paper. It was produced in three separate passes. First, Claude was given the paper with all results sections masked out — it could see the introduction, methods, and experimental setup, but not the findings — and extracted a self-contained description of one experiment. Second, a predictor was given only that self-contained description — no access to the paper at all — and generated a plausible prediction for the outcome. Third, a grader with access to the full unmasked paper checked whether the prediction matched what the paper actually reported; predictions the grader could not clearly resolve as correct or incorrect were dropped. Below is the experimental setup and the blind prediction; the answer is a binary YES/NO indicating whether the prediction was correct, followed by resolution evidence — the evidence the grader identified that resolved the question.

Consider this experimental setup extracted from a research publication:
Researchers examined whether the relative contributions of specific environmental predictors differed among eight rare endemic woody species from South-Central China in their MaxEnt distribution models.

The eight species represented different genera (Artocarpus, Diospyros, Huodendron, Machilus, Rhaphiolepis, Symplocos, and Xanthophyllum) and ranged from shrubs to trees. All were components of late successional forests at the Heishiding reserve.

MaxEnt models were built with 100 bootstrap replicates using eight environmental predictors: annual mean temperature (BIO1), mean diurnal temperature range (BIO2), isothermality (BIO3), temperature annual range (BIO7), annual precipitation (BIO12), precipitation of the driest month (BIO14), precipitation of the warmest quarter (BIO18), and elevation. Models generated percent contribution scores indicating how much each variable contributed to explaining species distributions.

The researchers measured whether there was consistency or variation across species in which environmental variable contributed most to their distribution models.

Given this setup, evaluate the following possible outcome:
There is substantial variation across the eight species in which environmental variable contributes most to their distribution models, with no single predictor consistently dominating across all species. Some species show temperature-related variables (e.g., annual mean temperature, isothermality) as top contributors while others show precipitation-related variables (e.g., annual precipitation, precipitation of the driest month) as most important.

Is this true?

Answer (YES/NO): NO